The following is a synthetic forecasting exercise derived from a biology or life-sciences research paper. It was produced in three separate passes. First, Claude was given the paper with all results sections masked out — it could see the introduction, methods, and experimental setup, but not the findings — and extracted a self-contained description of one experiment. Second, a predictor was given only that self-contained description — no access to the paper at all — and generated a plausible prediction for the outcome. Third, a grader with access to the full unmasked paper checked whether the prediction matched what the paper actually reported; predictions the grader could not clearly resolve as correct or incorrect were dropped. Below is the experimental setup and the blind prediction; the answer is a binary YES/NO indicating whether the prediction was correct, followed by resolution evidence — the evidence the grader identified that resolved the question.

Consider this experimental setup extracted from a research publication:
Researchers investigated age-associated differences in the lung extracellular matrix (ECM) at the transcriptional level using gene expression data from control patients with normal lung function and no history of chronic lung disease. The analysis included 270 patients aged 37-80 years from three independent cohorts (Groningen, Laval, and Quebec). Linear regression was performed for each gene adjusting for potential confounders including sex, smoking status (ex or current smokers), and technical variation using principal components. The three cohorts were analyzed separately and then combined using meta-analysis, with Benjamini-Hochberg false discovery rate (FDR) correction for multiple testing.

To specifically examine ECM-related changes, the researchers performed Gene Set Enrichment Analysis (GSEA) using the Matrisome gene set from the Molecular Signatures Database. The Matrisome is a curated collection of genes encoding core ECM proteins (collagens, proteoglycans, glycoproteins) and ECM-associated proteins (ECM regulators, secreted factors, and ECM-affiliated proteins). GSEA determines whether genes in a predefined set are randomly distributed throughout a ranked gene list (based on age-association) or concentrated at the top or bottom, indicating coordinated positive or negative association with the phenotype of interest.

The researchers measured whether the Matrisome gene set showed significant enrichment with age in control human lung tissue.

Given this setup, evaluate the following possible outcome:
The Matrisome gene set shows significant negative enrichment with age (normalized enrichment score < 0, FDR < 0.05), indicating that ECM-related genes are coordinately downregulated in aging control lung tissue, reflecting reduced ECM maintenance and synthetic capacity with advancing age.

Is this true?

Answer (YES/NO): NO